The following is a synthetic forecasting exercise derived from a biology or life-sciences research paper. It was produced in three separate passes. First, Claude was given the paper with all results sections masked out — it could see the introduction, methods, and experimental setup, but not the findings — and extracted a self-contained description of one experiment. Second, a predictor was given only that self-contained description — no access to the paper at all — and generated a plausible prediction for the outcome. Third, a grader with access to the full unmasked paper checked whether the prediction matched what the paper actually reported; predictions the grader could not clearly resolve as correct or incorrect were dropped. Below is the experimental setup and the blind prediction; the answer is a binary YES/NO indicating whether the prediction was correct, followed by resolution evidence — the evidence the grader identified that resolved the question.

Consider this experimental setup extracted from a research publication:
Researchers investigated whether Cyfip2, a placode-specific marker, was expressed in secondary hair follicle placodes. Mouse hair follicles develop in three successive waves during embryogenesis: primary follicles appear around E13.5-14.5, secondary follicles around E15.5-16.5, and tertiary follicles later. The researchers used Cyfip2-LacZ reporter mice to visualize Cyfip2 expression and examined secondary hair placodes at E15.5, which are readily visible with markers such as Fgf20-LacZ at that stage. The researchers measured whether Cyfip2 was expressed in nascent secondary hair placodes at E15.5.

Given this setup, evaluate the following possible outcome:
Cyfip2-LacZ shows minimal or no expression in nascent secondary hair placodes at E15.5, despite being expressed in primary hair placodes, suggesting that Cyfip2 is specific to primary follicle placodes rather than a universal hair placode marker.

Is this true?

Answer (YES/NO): YES